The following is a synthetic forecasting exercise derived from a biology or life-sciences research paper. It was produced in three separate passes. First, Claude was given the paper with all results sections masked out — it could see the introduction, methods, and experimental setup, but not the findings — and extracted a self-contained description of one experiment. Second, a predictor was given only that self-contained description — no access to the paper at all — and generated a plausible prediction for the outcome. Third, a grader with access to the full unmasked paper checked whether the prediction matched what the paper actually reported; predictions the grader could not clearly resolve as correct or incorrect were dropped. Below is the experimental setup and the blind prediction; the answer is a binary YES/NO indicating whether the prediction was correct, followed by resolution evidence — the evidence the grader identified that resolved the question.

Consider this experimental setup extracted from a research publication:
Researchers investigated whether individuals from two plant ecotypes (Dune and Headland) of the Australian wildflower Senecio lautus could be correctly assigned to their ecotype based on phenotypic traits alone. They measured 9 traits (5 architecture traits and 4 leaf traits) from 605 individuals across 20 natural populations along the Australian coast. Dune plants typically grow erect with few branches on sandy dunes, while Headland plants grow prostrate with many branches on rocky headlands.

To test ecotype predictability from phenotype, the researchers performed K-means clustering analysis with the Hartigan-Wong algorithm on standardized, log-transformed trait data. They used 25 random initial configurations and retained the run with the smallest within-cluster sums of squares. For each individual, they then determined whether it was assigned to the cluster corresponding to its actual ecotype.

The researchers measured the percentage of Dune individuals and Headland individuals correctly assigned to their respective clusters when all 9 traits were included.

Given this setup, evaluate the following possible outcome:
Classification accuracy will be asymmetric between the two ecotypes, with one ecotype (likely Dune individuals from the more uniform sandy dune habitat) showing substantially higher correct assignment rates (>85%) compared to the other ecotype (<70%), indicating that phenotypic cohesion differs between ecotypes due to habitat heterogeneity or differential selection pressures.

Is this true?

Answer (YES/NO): NO